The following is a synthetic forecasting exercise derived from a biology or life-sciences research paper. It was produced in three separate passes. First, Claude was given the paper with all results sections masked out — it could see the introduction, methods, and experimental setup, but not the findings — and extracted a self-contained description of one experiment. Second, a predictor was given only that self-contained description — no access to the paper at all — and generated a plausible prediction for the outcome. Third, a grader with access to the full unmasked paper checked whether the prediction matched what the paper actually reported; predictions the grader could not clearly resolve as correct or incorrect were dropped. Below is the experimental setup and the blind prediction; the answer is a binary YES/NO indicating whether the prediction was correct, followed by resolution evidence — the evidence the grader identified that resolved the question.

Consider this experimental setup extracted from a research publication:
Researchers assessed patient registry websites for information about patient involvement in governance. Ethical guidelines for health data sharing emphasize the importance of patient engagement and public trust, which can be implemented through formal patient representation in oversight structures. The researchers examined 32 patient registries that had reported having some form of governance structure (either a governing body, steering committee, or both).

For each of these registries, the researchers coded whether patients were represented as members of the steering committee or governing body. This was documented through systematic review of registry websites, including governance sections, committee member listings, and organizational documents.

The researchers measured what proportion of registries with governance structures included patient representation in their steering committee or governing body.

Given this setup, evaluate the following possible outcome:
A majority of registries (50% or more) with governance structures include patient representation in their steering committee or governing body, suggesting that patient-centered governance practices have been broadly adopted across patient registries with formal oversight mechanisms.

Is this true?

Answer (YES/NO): NO